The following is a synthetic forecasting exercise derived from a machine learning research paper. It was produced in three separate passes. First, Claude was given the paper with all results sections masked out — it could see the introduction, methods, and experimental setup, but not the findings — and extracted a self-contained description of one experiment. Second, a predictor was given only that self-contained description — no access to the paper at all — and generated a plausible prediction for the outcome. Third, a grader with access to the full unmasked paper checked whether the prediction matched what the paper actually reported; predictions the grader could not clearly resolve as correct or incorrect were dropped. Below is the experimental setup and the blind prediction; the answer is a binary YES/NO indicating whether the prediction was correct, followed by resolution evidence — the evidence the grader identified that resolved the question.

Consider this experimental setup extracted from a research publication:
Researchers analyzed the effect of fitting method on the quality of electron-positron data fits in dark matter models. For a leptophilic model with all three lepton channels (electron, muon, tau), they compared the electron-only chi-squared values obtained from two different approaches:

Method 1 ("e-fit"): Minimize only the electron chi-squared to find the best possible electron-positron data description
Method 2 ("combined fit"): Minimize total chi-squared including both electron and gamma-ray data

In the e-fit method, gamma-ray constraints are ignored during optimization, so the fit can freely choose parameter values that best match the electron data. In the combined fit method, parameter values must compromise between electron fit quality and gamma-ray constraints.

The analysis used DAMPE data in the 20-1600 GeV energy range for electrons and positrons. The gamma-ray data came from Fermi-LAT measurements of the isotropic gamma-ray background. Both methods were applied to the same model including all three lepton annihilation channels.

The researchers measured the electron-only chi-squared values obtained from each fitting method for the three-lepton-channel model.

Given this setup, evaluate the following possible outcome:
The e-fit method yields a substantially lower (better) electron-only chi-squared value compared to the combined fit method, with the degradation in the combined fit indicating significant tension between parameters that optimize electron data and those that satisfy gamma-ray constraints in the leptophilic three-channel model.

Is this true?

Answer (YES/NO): YES